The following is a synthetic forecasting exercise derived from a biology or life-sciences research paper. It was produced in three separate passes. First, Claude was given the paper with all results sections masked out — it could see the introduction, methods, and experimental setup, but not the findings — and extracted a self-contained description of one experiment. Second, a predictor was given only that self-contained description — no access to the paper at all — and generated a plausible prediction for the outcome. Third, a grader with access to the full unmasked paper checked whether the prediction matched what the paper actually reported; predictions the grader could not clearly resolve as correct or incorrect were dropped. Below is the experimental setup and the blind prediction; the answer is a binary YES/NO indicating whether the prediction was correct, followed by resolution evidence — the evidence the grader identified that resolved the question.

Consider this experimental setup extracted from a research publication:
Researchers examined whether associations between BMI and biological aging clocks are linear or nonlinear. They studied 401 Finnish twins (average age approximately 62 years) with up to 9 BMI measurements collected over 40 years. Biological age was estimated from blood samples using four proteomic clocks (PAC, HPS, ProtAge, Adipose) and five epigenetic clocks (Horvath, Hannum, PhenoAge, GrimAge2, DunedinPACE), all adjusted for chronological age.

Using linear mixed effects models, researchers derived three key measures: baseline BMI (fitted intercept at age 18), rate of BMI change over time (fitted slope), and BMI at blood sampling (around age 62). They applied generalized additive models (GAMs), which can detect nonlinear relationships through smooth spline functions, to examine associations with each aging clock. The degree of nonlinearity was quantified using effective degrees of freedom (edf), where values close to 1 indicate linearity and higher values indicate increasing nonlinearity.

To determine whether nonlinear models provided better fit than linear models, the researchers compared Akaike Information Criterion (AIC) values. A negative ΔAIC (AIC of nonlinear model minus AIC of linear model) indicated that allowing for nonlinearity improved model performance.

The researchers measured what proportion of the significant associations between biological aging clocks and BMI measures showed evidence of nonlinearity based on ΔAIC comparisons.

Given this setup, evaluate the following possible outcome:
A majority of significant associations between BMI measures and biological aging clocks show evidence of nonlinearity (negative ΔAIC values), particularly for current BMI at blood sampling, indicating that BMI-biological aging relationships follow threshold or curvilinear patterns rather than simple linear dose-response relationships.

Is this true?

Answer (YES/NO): NO